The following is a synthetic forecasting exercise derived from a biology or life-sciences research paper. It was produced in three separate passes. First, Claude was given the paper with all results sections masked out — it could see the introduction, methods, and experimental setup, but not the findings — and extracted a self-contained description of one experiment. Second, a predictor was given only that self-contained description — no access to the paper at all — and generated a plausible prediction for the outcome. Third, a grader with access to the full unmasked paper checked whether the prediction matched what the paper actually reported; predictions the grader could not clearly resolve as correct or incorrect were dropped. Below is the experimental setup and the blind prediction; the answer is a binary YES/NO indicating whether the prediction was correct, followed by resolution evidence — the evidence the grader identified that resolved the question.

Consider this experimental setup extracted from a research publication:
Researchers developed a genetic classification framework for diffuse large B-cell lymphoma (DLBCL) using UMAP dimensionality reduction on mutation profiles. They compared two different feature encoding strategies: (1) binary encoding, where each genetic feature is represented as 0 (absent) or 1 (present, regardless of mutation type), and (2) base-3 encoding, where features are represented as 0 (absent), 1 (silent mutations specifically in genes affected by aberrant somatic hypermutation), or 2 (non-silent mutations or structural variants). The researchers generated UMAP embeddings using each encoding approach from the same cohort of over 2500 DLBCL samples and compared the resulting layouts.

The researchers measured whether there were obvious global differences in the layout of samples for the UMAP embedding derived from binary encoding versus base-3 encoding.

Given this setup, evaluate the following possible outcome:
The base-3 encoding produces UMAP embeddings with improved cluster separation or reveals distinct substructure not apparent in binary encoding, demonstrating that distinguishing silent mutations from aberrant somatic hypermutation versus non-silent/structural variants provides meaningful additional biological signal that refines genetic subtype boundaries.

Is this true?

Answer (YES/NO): NO